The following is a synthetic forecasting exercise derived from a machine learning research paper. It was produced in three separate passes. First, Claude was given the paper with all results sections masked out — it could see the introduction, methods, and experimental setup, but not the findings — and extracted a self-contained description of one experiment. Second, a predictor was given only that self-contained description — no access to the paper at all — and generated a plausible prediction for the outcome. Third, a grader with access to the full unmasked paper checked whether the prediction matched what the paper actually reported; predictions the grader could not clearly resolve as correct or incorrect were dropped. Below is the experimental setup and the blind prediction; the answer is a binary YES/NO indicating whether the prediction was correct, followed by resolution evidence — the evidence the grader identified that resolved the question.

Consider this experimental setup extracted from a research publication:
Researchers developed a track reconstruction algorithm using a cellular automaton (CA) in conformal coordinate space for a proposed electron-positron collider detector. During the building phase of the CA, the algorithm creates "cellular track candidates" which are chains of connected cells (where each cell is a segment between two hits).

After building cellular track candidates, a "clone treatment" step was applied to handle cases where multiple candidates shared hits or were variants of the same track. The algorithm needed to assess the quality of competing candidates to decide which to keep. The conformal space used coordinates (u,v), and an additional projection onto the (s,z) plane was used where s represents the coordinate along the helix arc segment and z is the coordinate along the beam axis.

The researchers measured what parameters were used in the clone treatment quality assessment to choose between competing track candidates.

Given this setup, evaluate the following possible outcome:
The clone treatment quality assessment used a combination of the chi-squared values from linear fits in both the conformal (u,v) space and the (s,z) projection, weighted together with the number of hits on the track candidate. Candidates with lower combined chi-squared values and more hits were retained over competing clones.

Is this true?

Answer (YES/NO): NO